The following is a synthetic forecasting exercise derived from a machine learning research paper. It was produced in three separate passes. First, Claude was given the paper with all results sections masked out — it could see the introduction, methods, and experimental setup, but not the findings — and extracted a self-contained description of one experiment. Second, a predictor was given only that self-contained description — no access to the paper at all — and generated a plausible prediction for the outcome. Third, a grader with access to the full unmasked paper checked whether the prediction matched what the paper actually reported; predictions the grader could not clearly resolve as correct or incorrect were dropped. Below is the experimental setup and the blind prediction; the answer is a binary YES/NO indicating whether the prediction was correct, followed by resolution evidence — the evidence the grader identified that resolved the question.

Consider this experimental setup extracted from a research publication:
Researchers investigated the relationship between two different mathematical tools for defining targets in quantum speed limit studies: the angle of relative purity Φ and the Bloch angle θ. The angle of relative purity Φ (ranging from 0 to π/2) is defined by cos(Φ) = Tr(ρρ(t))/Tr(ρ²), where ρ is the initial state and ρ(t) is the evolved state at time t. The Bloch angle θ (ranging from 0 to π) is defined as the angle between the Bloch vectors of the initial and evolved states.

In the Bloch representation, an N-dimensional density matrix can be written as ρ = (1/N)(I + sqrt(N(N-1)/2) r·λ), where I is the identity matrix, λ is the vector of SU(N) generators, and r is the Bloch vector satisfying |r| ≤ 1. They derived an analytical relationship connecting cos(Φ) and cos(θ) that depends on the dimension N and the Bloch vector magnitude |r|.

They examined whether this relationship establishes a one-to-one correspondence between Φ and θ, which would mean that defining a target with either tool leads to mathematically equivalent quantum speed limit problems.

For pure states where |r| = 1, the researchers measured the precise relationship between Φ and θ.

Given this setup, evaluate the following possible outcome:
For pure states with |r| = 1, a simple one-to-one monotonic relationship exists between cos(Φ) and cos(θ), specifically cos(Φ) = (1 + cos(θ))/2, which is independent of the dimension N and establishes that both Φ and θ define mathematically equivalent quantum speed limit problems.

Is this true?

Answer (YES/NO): NO